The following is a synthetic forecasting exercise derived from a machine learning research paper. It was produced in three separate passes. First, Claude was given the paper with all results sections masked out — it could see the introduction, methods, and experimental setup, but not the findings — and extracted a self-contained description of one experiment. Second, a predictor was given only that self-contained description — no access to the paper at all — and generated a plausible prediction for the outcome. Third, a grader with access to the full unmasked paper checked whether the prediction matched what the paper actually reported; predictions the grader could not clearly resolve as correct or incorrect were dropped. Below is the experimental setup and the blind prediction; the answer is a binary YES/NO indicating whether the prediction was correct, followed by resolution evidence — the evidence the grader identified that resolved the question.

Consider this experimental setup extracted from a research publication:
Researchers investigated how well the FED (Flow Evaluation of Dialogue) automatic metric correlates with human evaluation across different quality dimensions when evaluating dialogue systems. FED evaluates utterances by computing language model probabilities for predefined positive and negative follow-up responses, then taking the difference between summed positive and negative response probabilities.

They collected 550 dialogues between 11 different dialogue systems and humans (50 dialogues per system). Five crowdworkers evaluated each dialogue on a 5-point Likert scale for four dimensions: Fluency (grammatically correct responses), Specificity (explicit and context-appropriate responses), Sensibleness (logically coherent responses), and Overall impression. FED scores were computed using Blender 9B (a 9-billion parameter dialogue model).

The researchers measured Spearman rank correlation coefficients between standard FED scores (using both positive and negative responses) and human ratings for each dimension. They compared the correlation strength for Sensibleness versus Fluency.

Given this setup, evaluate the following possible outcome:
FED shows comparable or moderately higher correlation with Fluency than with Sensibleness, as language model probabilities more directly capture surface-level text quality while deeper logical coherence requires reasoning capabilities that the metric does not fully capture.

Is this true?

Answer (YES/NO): NO